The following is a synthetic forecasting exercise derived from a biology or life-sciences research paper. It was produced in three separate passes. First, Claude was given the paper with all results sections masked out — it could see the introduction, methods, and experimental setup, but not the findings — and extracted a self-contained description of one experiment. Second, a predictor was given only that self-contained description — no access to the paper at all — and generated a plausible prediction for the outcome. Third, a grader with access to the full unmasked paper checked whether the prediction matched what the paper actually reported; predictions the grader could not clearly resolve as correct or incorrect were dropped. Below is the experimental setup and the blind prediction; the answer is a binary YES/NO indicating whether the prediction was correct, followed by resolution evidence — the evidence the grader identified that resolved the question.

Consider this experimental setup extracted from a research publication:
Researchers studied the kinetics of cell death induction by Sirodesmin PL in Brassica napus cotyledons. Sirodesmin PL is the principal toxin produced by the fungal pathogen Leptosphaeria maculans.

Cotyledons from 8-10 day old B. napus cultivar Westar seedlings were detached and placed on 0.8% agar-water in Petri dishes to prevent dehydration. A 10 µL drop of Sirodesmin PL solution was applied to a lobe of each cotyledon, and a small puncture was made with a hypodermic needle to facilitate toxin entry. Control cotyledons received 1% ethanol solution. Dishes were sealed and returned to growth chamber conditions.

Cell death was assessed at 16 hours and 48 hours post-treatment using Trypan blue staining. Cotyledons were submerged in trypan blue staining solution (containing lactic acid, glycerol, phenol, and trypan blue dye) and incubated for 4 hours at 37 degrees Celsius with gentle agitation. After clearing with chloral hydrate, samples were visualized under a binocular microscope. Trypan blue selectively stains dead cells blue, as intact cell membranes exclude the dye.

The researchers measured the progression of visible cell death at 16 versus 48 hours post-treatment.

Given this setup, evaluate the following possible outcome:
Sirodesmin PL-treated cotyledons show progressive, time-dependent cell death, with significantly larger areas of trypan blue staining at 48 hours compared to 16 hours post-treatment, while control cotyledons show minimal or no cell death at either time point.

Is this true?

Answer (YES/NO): YES